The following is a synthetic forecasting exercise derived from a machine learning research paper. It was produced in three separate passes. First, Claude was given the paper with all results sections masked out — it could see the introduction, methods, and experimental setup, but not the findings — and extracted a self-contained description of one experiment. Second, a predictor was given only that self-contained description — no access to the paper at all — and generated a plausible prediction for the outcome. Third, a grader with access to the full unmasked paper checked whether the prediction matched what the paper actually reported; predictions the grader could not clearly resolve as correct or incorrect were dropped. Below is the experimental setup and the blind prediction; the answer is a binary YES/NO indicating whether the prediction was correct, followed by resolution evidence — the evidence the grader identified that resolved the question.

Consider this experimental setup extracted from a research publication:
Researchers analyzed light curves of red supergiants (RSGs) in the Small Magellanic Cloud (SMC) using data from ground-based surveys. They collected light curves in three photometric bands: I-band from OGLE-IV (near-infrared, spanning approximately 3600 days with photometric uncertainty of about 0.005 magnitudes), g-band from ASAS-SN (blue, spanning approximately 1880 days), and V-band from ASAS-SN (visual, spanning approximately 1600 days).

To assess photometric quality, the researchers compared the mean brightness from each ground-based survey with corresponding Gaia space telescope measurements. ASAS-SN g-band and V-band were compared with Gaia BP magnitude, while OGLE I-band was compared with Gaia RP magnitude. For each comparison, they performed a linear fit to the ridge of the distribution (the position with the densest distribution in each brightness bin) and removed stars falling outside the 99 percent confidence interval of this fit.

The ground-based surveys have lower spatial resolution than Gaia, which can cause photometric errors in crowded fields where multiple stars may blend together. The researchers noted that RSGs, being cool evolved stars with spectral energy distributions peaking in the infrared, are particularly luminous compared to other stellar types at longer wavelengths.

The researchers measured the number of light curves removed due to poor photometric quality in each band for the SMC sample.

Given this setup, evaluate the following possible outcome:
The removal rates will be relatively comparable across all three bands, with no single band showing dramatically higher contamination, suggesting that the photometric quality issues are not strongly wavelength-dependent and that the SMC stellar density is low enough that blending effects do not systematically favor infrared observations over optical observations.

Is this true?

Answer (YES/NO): NO